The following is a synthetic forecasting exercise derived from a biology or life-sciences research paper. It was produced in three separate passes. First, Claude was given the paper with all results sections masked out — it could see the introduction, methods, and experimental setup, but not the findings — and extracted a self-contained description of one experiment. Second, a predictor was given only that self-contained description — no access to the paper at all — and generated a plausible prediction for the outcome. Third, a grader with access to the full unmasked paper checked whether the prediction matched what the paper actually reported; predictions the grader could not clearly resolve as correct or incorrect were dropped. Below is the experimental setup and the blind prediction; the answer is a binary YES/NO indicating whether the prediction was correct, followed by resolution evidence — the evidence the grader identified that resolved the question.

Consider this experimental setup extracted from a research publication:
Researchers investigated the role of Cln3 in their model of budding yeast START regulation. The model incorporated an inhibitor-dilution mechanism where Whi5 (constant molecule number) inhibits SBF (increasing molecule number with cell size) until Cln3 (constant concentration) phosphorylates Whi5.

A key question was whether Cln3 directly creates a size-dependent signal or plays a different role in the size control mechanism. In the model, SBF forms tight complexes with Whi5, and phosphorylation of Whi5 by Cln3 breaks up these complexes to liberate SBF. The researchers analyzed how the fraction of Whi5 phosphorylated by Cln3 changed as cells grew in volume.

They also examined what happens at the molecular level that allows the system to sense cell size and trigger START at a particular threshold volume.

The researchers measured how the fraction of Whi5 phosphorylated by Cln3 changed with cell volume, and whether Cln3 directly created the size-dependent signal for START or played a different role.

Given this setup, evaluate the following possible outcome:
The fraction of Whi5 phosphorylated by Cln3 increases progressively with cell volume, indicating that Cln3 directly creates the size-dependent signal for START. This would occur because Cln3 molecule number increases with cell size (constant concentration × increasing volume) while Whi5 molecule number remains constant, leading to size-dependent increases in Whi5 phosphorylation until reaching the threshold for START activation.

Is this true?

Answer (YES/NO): NO